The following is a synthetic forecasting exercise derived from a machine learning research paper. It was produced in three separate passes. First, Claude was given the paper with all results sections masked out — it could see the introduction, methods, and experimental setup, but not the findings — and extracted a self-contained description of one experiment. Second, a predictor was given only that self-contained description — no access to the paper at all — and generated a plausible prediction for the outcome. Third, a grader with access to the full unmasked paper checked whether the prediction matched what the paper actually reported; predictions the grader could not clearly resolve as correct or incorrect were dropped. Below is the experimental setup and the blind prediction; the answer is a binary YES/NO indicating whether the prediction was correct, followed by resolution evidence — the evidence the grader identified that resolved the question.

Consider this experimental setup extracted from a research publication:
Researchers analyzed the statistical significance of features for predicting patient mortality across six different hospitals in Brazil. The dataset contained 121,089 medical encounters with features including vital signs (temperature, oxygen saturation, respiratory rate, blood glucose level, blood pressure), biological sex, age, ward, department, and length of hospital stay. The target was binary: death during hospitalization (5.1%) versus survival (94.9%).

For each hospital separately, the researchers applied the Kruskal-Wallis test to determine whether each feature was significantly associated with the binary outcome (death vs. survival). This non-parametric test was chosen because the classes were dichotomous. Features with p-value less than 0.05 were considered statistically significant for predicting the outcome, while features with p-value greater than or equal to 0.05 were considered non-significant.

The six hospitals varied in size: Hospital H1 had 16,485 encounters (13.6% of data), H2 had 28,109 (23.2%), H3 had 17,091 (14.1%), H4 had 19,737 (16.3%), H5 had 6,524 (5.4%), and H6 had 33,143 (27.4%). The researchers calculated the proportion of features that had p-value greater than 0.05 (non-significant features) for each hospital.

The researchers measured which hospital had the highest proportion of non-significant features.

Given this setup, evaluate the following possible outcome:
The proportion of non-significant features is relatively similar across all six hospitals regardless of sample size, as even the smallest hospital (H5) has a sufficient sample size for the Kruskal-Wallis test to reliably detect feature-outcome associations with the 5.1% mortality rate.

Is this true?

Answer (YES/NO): NO